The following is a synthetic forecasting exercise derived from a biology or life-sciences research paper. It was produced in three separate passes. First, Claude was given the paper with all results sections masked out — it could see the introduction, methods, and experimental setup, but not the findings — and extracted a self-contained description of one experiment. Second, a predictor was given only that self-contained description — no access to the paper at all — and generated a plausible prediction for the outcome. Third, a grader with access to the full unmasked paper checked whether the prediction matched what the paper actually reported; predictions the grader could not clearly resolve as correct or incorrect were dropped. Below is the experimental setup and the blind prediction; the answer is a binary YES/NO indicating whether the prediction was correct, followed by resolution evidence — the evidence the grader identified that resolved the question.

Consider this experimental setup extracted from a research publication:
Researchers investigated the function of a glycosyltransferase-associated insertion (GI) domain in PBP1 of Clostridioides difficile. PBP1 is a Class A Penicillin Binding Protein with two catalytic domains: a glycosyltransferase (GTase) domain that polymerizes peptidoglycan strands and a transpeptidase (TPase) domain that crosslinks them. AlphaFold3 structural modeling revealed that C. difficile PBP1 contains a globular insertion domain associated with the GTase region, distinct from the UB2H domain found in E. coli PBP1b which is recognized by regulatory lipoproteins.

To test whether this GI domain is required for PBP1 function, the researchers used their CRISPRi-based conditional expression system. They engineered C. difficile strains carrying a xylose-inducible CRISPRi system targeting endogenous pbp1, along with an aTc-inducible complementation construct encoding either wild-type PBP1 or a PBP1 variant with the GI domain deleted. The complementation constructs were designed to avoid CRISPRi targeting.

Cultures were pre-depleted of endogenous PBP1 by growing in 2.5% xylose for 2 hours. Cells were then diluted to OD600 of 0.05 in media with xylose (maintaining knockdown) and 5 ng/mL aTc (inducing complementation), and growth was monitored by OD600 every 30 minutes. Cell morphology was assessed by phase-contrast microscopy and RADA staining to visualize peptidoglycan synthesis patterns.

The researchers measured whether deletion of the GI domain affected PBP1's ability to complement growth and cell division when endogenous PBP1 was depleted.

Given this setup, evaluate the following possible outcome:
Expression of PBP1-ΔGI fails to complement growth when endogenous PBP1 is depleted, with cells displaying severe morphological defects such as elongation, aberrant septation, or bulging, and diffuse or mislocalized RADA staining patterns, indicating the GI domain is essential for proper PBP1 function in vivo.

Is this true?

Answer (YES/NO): YES